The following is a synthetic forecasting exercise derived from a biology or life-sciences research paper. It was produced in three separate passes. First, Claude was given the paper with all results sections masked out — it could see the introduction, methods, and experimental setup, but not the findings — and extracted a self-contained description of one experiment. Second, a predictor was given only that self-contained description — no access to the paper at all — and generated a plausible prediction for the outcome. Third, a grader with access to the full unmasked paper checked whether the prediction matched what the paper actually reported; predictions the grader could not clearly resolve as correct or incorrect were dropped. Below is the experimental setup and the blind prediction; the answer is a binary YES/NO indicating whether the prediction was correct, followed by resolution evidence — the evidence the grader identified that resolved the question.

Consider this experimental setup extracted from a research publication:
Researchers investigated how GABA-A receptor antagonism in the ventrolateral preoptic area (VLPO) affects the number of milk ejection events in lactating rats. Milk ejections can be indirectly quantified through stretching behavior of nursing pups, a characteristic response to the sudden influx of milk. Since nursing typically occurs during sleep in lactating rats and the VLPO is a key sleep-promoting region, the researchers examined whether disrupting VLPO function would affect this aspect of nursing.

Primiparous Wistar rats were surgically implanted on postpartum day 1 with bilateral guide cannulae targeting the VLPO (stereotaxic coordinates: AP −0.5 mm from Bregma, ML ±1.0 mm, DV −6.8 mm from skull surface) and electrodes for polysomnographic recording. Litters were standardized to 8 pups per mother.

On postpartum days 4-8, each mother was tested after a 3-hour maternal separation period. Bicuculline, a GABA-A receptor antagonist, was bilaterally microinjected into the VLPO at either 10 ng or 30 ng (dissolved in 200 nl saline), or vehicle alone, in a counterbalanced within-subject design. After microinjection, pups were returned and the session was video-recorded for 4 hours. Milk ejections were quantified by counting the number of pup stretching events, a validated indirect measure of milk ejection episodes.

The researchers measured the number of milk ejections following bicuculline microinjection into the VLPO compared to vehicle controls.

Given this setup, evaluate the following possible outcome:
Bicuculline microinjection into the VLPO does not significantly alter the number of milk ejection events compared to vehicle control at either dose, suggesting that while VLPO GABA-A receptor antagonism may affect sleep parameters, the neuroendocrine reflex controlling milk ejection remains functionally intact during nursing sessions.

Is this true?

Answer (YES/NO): YES